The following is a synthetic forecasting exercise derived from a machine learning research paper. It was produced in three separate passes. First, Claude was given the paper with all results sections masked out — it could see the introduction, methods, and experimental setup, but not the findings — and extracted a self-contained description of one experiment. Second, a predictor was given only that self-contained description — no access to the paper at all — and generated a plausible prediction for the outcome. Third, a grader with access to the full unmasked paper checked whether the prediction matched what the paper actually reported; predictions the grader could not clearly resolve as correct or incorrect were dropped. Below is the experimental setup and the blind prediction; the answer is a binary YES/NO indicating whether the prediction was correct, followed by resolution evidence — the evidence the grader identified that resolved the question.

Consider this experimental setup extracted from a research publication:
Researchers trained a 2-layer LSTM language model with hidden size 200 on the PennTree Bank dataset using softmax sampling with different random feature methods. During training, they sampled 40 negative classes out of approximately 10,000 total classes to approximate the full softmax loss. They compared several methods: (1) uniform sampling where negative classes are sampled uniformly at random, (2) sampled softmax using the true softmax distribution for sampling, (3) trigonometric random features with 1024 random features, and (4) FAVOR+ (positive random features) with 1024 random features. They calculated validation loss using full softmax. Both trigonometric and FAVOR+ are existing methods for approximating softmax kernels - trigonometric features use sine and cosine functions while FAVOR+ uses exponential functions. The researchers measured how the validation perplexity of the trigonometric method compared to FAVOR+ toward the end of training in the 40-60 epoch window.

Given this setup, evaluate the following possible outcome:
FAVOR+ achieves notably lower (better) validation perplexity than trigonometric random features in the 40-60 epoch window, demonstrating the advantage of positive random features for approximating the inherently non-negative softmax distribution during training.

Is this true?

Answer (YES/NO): YES